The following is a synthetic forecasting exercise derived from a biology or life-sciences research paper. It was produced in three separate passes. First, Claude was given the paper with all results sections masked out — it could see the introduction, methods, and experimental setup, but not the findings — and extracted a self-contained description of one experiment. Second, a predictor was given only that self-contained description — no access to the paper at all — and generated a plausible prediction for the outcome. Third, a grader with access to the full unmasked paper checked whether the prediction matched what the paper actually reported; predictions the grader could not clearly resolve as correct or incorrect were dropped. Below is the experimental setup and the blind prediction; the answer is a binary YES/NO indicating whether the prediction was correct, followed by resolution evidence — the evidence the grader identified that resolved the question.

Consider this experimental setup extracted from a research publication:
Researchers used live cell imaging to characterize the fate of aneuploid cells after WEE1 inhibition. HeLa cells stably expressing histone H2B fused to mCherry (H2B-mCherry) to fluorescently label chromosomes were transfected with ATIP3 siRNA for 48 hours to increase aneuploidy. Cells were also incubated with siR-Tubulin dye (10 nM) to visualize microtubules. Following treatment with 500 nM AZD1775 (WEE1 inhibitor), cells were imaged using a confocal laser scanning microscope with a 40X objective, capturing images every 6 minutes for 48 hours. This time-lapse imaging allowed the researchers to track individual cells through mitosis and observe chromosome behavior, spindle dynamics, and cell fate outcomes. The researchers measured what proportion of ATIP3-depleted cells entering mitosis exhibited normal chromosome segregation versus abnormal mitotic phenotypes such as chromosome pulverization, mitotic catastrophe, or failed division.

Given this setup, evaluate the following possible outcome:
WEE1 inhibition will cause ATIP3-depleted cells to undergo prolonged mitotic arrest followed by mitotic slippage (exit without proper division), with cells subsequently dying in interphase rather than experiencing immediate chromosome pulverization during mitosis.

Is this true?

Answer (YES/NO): NO